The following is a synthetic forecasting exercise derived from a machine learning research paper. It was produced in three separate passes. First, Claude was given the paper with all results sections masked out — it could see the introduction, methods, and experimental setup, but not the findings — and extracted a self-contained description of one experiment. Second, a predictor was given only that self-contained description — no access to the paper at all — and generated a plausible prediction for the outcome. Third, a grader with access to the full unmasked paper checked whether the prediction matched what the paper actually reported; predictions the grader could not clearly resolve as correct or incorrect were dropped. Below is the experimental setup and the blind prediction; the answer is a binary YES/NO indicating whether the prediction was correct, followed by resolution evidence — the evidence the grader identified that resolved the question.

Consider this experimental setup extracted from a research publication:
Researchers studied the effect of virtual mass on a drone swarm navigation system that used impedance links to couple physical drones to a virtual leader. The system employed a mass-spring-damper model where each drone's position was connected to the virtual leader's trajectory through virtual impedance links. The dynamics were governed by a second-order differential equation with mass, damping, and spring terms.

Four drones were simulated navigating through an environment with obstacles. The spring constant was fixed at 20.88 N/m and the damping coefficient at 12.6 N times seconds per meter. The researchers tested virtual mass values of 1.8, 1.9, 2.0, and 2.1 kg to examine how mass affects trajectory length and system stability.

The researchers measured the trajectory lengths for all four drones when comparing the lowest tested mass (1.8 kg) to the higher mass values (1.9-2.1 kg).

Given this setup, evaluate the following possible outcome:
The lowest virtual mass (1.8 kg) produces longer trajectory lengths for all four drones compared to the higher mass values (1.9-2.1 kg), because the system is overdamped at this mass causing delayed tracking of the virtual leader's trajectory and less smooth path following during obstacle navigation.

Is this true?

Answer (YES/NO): NO